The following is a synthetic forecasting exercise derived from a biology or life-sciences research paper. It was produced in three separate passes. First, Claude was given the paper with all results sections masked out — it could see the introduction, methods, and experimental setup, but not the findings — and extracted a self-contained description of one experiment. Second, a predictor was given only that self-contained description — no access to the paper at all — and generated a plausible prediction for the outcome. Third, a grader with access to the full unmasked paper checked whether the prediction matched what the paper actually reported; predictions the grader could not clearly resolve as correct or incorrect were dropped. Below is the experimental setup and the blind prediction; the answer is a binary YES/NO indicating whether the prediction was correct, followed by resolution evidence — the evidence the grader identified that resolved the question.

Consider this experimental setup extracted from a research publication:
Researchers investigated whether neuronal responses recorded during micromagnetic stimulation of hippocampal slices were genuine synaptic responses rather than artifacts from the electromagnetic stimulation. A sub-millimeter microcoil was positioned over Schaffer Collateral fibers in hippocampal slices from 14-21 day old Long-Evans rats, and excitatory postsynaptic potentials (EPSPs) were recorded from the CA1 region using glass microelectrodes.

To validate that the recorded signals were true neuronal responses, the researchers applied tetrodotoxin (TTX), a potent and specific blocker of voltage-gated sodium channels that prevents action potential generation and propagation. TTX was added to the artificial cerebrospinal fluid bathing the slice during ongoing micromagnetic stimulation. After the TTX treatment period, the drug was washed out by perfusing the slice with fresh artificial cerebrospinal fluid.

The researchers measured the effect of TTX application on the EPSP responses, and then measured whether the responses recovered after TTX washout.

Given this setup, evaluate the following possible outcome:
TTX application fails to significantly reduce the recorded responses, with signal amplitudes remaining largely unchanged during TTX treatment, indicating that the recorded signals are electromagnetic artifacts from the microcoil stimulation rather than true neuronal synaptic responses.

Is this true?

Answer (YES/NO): NO